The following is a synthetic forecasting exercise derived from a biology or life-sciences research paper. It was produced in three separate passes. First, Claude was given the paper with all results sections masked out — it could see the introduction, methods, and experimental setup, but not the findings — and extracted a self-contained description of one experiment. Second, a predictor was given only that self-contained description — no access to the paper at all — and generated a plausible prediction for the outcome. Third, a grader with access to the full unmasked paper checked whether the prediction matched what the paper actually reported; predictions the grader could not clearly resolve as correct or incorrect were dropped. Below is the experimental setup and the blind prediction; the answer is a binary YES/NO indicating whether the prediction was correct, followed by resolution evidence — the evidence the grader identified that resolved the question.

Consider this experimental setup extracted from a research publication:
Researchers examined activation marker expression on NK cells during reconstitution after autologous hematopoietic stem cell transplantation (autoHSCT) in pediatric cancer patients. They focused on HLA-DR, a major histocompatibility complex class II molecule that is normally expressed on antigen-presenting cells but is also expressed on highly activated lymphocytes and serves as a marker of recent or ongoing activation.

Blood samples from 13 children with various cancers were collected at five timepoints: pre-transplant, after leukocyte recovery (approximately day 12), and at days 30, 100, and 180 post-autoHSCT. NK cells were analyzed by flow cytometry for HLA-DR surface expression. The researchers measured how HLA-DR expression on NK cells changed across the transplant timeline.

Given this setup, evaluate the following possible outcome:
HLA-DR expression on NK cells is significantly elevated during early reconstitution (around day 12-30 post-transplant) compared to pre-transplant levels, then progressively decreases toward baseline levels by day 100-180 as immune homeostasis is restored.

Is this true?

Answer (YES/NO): YES